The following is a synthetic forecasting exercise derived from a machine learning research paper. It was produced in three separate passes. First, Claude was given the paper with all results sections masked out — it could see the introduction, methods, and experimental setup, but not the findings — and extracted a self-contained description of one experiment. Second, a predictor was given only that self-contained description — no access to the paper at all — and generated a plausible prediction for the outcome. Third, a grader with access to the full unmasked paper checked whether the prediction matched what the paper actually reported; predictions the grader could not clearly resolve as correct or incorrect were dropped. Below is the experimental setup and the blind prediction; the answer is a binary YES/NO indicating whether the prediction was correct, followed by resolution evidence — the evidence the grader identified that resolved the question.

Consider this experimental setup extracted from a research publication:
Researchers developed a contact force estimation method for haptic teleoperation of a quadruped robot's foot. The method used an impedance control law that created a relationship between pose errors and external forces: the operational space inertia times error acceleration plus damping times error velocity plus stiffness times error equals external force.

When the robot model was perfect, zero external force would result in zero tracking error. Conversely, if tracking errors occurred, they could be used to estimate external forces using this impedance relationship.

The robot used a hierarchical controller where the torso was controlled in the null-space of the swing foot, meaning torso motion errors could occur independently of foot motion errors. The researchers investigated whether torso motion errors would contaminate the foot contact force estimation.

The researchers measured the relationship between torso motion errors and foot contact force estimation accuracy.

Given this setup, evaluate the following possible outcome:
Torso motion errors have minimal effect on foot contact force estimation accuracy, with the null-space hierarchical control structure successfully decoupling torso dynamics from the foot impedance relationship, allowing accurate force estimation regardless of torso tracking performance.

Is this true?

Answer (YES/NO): YES